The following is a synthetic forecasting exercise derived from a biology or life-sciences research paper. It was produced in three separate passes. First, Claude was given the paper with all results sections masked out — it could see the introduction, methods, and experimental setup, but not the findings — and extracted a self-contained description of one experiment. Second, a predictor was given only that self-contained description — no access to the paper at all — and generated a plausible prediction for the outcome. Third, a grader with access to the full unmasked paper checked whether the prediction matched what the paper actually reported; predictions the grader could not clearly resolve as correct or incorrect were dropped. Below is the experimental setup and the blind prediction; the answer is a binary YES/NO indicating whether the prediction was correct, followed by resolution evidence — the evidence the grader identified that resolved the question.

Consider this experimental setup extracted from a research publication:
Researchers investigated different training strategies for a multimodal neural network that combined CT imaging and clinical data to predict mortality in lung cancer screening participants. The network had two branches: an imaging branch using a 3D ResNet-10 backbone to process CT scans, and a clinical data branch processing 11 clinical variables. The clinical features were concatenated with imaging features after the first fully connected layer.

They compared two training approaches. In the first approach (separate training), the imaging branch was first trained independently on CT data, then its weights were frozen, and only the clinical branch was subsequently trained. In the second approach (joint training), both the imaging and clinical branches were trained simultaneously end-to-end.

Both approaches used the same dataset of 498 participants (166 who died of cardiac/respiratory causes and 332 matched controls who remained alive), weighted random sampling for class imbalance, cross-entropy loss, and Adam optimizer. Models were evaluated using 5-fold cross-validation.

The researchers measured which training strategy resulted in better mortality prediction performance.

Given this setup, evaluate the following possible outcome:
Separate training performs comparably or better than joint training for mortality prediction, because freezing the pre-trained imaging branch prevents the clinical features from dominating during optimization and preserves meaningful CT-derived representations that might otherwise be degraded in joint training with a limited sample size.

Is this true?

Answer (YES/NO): YES